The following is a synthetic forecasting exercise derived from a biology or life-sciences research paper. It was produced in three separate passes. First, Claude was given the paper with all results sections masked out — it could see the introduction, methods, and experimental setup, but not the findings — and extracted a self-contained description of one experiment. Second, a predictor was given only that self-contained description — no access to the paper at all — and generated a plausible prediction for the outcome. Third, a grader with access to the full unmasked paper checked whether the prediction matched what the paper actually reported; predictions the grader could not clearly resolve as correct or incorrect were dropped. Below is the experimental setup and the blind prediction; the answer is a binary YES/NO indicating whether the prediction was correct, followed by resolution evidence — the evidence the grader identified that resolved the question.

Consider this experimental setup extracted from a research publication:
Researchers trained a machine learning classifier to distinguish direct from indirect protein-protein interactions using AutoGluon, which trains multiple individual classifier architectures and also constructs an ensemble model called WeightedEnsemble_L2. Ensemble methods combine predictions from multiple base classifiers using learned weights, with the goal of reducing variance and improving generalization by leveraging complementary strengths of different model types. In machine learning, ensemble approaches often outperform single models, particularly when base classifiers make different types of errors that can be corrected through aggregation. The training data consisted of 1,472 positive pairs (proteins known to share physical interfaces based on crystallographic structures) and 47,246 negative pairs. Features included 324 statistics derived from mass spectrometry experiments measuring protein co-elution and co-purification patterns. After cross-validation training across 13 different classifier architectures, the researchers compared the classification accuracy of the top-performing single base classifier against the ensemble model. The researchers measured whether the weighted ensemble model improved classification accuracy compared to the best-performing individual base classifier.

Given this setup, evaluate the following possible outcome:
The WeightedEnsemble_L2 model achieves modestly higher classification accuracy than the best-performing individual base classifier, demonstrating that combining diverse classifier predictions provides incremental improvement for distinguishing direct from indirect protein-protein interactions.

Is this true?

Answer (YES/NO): NO